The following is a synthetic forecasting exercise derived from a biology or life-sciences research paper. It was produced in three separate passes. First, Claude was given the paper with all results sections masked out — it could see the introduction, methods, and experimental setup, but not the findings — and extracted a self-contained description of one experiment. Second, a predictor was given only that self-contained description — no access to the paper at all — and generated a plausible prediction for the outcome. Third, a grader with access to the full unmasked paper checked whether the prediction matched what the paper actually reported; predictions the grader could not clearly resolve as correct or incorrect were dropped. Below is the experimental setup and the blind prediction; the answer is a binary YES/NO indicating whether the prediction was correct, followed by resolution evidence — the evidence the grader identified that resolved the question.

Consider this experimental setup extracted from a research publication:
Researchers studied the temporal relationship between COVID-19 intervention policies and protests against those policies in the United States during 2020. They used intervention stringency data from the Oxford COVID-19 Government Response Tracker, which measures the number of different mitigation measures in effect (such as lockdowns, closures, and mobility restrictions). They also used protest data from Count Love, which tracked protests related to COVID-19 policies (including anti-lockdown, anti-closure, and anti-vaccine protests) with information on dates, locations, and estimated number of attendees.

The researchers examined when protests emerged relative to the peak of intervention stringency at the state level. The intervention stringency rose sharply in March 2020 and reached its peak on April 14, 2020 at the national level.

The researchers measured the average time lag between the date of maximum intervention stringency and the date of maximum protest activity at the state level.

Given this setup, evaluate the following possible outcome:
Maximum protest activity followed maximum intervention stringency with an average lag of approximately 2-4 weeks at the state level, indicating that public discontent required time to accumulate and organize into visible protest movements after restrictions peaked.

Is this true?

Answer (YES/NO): YES